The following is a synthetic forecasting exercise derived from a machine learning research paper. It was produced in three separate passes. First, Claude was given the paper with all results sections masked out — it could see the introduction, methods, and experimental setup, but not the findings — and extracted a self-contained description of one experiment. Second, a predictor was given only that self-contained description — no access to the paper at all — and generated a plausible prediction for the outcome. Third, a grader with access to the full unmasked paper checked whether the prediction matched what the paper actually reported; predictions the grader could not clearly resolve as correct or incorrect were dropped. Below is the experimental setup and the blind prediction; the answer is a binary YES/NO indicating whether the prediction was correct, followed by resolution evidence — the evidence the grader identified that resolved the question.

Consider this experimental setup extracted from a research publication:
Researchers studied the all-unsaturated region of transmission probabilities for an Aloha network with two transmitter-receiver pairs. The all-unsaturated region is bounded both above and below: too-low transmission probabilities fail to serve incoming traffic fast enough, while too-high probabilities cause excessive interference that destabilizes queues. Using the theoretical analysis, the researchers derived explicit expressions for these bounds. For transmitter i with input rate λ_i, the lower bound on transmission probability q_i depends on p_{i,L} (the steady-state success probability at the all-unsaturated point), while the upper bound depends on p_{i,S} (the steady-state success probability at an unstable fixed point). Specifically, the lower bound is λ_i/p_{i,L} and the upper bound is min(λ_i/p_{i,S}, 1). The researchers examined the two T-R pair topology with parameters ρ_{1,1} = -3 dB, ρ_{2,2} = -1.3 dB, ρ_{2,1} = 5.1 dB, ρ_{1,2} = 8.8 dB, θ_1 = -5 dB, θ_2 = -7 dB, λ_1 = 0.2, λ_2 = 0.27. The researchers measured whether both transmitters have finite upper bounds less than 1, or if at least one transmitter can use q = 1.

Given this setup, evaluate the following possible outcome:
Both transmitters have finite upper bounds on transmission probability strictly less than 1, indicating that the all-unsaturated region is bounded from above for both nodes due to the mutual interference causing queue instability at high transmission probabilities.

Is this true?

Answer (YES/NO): NO